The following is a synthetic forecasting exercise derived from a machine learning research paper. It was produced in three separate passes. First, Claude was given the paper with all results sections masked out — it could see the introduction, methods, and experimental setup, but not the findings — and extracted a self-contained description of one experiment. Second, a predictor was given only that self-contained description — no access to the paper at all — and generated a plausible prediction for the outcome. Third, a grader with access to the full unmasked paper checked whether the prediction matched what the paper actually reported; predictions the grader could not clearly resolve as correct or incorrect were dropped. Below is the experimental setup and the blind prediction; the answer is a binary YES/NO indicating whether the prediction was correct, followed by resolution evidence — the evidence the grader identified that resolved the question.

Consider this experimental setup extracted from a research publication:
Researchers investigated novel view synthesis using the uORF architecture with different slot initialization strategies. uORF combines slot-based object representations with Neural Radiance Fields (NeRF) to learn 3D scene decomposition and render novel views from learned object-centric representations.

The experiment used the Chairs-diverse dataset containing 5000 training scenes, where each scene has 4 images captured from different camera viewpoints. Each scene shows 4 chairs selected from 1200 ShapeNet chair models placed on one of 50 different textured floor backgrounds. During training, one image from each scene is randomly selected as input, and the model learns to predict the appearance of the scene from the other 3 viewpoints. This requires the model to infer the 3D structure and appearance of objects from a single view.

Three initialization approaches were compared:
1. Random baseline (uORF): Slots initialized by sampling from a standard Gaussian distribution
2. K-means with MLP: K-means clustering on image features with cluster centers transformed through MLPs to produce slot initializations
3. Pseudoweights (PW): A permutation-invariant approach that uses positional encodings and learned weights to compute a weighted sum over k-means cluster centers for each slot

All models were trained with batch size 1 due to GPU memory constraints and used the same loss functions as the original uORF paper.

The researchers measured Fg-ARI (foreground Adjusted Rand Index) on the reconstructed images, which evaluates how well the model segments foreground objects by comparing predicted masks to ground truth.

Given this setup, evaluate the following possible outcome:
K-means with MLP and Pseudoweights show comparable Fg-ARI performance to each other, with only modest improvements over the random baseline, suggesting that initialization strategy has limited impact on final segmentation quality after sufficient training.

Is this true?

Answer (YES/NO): NO